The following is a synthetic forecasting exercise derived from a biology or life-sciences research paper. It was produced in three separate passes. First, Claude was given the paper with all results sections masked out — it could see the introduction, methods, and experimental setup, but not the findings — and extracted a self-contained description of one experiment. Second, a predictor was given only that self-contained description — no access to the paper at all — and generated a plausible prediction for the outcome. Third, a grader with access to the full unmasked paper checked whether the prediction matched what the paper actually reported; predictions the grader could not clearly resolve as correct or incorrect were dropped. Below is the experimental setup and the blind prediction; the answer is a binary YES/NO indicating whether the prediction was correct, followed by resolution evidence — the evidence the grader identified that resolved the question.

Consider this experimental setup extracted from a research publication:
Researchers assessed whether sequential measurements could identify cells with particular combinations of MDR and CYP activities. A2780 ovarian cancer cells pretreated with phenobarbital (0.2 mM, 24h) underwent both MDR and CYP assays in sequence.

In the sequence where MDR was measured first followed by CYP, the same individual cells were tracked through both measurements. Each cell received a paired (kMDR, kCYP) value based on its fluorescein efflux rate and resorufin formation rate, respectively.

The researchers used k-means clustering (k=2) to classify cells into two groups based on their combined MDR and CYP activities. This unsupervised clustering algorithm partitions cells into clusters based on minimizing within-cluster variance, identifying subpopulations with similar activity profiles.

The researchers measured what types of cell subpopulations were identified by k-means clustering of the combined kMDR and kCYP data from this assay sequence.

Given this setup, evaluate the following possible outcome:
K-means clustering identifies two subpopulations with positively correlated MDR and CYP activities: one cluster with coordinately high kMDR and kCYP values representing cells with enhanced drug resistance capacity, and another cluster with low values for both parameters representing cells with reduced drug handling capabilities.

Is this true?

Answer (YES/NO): YES